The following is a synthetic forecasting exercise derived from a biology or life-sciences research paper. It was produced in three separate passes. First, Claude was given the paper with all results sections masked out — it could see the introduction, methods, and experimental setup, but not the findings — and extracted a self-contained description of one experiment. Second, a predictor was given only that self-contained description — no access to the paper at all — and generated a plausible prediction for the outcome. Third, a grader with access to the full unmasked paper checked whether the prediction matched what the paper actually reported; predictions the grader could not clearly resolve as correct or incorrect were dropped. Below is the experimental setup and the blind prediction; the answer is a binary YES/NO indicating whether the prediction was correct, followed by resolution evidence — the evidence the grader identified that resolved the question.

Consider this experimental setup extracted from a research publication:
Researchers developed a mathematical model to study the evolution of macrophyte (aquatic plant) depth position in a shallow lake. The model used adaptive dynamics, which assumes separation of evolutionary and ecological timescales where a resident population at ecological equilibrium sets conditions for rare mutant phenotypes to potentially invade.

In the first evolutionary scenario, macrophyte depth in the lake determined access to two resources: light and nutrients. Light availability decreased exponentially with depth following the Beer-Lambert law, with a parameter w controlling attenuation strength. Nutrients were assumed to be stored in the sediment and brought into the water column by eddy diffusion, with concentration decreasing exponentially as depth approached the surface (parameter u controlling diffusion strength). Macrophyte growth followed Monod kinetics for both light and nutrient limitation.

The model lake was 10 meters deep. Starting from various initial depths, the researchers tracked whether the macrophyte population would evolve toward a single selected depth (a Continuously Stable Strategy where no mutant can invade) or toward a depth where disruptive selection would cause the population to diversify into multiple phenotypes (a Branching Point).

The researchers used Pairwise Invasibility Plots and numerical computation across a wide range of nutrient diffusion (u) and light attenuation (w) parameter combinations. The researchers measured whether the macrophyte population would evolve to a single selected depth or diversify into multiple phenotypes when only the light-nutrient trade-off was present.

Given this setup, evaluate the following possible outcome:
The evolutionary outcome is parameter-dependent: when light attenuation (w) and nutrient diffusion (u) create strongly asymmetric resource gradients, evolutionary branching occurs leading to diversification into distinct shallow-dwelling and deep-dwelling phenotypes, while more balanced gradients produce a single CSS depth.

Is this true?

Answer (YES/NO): NO